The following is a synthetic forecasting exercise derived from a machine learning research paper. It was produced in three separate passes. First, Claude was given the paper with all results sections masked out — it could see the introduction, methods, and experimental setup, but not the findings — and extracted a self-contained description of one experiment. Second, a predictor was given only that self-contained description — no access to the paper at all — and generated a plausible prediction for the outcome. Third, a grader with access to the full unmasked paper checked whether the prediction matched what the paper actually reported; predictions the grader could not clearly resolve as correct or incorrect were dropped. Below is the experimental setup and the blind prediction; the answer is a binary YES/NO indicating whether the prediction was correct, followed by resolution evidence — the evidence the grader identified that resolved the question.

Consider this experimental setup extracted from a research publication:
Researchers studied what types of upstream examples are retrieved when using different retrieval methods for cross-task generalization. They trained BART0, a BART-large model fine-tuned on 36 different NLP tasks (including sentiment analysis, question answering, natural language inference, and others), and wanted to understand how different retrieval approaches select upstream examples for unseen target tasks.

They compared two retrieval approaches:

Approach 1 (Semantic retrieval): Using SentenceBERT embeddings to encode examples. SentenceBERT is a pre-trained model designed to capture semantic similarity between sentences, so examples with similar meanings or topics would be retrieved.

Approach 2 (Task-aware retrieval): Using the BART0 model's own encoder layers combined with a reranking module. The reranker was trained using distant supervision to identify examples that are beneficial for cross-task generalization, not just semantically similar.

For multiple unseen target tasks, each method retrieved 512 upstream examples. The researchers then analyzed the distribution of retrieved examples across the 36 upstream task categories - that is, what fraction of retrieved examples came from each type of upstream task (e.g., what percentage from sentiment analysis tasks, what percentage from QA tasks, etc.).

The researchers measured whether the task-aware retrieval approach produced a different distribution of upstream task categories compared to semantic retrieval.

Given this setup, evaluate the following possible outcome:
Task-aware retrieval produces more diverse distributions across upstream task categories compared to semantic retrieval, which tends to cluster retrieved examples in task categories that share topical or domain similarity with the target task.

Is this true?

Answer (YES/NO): NO